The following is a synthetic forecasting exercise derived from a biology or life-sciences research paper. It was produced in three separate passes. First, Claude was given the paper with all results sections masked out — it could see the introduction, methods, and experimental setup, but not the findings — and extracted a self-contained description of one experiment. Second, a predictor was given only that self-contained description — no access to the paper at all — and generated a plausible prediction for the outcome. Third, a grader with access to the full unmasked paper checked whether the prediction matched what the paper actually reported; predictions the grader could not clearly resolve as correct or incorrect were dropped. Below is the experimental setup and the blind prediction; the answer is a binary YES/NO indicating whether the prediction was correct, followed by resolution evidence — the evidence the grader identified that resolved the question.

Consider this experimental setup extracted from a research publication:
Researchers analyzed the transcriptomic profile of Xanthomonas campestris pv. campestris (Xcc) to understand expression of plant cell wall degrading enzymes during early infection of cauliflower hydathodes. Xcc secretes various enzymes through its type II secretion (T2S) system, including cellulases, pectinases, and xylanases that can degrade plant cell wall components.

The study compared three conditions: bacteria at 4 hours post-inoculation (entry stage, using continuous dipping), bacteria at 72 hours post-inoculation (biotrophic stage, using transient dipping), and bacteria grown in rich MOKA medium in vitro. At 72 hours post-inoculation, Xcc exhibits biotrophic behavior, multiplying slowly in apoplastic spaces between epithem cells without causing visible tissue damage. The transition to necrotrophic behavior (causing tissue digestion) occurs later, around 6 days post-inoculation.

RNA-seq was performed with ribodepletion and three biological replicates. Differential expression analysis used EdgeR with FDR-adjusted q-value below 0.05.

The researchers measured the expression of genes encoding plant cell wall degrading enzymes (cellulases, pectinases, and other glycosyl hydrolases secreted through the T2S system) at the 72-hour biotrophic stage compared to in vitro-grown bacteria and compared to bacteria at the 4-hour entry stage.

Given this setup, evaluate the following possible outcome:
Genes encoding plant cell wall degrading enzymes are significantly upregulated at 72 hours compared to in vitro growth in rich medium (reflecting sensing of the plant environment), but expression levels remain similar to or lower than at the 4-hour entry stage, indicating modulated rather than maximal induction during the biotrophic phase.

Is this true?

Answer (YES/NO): NO